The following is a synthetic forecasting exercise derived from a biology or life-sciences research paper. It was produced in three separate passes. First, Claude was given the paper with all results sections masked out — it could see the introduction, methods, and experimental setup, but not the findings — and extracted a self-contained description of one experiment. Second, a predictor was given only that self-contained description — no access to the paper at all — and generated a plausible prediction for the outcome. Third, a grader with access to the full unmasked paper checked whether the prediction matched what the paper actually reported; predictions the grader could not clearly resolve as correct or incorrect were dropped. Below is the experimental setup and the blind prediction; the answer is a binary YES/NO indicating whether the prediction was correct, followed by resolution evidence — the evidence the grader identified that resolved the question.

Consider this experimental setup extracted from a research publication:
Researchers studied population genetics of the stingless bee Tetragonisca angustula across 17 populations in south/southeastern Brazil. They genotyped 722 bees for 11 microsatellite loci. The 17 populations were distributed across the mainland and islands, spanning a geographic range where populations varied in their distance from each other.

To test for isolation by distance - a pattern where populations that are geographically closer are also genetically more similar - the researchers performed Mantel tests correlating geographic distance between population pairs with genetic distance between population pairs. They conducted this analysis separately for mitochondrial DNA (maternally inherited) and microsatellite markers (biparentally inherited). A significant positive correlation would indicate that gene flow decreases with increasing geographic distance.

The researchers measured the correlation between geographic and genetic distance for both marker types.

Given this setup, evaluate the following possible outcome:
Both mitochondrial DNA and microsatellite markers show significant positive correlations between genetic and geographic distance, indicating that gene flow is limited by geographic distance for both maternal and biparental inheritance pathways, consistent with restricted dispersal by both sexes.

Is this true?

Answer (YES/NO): YES